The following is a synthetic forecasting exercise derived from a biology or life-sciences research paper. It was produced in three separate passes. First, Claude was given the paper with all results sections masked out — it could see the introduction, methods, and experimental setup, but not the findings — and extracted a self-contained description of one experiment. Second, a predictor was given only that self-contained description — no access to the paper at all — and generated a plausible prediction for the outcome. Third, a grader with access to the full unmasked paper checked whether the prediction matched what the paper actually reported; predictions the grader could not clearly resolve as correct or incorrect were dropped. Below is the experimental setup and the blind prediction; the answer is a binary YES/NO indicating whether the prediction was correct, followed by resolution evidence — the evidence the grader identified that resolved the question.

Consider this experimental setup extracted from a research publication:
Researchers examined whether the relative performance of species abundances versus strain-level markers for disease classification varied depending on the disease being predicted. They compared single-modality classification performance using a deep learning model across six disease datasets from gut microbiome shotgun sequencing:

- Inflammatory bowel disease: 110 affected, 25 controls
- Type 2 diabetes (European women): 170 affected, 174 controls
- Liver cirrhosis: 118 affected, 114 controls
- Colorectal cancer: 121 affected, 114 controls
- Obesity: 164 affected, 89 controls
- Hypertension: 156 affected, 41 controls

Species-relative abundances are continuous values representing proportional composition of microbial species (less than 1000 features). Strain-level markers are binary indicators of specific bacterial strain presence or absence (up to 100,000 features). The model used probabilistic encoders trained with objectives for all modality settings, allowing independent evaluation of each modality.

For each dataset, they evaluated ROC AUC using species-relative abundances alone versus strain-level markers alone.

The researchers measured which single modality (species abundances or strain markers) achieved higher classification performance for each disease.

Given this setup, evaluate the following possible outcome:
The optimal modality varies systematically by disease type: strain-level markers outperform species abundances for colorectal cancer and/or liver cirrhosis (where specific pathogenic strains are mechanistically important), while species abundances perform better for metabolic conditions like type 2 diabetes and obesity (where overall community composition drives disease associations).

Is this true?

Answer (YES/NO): NO